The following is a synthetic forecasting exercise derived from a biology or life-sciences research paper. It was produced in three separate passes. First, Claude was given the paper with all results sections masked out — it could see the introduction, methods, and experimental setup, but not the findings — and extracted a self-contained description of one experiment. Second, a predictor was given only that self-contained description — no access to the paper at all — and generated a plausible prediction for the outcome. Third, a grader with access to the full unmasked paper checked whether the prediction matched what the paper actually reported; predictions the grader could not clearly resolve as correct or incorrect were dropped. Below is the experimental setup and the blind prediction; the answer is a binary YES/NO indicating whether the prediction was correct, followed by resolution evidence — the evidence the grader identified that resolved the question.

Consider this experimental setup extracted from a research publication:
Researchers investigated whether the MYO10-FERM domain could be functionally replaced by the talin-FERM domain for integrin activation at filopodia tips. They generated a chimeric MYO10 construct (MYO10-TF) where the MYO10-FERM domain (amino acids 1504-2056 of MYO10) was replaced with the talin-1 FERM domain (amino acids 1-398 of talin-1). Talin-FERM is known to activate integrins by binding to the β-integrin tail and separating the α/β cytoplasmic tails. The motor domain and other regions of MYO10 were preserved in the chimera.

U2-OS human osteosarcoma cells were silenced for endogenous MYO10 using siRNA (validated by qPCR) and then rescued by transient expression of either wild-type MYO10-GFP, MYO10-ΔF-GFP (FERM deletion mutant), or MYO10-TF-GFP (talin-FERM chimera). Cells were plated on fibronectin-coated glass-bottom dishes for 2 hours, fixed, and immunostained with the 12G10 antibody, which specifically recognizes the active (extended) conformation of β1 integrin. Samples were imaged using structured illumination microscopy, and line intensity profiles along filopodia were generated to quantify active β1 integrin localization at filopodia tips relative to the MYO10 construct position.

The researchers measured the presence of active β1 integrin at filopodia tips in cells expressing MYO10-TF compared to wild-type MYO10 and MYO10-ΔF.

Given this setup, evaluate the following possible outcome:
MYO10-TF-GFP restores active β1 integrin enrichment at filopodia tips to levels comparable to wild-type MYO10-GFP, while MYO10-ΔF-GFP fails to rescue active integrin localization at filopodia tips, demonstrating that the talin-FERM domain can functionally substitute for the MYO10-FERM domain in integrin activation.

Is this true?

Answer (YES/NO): NO